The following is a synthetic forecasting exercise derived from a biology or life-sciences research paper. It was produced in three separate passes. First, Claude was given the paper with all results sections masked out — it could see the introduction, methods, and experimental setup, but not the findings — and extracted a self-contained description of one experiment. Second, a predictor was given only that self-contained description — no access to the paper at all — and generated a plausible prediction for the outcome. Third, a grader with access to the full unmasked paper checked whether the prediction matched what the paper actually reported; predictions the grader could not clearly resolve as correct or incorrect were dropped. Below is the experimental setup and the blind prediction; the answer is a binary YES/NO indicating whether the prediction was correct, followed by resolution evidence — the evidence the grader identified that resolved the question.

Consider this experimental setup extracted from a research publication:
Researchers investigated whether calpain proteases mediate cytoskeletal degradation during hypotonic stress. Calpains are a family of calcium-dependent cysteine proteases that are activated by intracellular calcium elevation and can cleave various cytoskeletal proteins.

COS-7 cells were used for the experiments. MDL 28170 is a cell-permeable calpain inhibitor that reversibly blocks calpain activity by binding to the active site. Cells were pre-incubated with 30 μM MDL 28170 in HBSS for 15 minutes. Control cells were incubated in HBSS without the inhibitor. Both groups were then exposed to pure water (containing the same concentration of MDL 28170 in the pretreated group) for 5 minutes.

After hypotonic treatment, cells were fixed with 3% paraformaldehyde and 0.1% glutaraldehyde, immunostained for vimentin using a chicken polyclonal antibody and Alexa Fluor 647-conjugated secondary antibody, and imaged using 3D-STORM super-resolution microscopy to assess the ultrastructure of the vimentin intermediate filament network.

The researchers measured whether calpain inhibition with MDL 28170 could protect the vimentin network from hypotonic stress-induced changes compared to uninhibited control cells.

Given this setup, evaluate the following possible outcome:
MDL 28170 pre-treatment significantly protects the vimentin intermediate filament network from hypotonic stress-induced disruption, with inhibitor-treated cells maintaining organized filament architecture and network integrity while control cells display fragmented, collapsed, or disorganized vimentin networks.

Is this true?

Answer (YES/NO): YES